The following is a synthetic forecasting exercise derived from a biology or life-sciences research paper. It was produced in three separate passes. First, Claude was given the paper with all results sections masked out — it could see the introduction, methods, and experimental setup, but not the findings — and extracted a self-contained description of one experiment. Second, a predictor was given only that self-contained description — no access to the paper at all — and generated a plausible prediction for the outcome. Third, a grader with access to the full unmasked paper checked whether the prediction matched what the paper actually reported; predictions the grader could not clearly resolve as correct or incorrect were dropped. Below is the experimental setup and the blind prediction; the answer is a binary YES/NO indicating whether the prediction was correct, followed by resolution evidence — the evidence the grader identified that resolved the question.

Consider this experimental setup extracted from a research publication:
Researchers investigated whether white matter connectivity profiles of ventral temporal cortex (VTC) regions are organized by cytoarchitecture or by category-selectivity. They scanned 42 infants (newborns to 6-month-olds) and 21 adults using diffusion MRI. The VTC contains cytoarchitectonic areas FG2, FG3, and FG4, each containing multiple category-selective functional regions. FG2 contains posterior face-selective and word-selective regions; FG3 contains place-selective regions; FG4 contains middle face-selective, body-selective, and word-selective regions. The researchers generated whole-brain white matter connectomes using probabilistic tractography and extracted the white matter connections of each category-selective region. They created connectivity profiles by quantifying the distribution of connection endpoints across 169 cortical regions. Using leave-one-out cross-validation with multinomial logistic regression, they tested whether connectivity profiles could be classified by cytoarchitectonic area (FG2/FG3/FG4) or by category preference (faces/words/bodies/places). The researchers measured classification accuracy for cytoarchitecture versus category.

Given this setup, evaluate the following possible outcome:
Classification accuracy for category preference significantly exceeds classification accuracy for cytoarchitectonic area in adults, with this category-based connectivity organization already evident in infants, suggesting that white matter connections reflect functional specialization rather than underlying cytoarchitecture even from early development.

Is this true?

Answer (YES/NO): NO